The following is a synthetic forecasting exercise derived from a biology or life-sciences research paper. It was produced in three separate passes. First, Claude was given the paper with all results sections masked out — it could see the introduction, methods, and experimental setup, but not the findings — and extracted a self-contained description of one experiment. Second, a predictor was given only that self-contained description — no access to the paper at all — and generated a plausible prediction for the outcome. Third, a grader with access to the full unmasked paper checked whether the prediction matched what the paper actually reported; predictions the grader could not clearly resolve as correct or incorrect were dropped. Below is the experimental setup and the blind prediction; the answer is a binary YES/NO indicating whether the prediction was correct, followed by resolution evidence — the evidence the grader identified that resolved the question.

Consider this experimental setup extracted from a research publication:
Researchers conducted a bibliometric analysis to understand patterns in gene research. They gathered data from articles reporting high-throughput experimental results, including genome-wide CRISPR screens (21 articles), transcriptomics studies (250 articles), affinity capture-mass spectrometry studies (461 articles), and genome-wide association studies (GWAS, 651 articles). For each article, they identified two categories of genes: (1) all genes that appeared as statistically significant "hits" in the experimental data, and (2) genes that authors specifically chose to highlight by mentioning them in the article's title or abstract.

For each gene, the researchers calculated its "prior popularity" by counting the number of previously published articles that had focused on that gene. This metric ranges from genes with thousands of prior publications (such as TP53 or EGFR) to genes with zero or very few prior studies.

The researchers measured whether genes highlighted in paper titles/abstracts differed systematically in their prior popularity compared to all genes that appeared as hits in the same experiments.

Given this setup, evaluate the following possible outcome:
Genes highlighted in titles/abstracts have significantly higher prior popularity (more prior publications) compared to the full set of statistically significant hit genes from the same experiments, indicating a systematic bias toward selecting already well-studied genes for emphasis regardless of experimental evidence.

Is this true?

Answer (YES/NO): YES